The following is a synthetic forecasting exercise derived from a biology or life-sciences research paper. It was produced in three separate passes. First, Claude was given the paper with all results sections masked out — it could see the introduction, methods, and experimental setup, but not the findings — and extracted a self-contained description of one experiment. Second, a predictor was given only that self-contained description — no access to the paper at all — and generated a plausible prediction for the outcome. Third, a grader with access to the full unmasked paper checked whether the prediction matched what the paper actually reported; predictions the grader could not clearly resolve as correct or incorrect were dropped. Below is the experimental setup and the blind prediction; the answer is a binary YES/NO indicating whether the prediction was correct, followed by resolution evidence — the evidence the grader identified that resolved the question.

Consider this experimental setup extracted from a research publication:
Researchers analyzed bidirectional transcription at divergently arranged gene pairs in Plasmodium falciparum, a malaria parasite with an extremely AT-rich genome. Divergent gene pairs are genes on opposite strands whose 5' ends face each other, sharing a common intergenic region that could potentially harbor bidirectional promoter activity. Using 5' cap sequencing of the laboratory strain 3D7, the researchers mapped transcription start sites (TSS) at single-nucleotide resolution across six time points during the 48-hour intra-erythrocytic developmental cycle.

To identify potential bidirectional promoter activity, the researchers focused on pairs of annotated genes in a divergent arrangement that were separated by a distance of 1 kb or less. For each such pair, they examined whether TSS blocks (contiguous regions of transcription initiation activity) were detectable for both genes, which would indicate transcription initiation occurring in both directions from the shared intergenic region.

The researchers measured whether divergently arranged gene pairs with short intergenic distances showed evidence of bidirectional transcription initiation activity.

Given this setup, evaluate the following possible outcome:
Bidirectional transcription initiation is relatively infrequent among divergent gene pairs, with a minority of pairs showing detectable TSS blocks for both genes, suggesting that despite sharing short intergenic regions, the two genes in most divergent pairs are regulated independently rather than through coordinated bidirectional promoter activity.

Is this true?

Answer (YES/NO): NO